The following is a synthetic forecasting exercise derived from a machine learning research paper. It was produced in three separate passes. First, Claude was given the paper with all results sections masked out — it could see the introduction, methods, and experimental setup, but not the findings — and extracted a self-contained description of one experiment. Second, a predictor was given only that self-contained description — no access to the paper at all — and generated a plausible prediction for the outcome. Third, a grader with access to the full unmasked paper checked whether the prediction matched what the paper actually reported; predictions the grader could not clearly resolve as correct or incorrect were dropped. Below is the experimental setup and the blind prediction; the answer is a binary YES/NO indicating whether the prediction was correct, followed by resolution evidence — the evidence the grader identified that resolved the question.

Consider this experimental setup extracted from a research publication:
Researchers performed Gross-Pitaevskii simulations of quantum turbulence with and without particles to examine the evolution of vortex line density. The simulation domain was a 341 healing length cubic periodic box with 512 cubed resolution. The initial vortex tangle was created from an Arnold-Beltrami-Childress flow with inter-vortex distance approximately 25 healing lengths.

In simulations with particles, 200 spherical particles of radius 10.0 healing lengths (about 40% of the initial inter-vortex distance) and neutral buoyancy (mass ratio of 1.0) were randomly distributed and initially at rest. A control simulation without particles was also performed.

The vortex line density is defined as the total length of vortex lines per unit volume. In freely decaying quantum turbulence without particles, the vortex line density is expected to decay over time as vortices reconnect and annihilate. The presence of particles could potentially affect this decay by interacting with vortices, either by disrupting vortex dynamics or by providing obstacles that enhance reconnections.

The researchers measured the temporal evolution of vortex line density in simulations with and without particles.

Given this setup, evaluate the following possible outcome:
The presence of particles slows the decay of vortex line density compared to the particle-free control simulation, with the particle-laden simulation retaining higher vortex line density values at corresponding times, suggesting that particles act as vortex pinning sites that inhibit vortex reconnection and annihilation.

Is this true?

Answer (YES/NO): NO